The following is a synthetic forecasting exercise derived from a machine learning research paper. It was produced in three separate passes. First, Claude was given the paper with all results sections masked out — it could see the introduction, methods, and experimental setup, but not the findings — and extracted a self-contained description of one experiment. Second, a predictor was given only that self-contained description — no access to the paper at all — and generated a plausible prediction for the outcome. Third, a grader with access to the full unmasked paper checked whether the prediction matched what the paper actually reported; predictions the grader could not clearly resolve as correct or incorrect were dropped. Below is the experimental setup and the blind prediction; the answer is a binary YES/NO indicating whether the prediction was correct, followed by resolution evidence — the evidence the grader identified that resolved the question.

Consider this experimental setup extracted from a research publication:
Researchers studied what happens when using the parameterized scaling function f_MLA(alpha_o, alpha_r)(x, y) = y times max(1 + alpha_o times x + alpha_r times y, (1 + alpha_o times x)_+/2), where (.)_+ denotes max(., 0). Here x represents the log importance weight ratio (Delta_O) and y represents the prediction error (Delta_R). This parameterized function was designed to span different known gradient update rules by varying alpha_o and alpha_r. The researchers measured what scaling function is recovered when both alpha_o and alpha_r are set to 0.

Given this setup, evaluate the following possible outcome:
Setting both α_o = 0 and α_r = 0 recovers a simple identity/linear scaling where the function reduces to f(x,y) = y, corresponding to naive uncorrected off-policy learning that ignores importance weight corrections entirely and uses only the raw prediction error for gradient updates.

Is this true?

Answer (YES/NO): YES